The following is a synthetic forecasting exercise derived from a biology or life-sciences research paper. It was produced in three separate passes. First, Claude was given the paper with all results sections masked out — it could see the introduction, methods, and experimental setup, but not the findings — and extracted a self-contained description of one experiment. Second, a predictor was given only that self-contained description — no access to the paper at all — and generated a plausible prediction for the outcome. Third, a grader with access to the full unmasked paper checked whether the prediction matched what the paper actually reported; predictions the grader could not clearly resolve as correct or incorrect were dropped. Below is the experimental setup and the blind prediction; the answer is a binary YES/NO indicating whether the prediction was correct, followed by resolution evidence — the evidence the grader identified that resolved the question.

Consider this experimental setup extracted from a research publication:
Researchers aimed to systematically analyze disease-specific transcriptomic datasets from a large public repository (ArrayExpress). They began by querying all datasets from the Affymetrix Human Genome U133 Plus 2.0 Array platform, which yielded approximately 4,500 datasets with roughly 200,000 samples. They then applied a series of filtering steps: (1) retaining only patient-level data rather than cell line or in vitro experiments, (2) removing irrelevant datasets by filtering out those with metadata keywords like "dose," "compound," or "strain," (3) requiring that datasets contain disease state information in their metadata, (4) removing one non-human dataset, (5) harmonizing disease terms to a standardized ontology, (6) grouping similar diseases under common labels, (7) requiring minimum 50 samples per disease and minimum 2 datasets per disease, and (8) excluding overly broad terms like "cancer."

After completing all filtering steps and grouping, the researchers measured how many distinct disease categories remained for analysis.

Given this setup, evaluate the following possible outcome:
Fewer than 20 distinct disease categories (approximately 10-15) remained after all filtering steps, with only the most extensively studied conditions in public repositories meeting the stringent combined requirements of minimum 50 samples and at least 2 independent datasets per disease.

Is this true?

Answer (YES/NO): NO